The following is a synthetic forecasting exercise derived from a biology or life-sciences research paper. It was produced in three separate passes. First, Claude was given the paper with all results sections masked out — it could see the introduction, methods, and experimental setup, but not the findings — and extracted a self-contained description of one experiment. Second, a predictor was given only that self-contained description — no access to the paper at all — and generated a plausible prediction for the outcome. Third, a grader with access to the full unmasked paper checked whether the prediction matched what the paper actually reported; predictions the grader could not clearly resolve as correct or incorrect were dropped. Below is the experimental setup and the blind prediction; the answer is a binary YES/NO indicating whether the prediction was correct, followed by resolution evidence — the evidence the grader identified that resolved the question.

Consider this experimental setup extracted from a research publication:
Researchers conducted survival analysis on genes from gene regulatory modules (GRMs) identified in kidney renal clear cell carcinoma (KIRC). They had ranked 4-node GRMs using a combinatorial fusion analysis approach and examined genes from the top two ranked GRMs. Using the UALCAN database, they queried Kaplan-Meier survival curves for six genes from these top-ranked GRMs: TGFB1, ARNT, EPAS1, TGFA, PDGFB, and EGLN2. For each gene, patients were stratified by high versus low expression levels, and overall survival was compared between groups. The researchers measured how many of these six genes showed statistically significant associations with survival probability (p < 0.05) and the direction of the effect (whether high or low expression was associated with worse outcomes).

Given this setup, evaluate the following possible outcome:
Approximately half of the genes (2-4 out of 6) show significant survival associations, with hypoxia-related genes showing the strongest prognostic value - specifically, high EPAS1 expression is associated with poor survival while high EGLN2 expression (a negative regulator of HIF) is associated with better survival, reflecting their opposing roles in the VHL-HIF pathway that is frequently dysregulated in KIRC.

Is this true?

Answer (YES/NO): NO